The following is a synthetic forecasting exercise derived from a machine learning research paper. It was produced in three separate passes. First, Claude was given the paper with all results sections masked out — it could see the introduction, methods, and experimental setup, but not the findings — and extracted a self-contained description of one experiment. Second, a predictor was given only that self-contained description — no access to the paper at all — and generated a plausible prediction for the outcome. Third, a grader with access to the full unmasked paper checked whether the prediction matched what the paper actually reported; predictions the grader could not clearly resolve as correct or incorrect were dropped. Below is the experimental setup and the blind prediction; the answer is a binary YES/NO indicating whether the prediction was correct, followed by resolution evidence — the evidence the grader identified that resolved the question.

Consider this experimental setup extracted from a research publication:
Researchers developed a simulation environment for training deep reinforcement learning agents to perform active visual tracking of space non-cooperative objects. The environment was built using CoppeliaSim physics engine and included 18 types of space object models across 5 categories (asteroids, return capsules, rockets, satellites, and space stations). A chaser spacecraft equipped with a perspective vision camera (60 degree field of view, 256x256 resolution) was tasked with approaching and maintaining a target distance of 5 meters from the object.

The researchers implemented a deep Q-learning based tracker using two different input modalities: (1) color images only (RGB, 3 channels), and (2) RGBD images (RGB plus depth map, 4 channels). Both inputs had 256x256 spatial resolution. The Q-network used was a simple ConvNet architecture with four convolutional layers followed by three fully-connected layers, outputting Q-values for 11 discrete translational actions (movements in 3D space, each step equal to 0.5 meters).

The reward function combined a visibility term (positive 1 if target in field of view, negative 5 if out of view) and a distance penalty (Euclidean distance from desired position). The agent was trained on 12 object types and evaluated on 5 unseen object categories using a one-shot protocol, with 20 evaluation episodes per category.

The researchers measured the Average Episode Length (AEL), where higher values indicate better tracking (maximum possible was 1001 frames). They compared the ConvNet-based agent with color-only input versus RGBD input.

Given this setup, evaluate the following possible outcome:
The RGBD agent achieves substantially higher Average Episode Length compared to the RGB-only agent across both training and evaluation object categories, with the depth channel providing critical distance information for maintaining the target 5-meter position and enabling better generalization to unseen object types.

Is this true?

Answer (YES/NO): NO